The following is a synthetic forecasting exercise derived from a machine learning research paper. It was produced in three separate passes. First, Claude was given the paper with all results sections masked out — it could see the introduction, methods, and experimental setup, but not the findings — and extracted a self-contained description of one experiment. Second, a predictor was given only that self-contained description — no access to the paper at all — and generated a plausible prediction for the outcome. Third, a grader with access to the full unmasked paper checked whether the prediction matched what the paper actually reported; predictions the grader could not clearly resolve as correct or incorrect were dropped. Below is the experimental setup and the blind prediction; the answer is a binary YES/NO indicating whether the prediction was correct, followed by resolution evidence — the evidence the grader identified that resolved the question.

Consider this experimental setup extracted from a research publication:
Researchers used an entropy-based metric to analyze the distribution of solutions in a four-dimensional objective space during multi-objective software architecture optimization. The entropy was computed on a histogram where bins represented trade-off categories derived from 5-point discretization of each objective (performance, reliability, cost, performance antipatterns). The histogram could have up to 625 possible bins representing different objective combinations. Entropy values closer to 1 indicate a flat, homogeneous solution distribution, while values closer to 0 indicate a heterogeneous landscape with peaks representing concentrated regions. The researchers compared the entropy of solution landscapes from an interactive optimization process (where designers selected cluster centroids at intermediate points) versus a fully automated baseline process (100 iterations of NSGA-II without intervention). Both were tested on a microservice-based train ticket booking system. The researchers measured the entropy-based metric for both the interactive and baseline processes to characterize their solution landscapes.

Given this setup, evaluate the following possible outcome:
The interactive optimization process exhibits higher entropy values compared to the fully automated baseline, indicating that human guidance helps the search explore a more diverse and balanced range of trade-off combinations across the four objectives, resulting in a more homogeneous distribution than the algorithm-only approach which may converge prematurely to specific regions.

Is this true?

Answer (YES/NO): NO